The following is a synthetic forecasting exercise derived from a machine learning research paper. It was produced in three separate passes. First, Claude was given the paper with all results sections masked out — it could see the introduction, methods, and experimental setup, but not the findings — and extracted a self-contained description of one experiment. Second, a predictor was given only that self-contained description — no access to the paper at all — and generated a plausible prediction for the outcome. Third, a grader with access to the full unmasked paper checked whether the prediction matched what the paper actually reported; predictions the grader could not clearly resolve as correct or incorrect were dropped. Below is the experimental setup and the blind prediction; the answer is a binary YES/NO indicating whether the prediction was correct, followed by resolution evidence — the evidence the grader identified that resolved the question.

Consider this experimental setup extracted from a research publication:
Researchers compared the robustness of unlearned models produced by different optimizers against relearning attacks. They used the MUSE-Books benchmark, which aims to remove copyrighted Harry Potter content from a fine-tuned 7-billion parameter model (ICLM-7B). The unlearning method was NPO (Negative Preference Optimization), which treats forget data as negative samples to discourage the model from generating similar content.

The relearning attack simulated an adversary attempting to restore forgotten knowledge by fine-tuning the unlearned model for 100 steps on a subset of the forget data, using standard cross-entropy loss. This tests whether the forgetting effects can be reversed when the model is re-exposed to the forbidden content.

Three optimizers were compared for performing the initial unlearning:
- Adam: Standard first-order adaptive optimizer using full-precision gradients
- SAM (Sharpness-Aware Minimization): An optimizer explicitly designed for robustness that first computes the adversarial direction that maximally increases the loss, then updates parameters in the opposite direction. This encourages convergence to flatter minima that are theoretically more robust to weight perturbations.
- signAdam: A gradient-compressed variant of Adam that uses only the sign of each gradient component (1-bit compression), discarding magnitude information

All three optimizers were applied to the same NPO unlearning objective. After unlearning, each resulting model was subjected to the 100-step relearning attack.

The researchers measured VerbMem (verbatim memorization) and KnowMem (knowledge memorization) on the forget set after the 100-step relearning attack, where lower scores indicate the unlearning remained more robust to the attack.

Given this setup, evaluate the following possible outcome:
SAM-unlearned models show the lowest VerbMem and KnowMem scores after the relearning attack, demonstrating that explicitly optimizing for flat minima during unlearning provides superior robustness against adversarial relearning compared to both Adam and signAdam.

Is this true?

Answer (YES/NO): NO